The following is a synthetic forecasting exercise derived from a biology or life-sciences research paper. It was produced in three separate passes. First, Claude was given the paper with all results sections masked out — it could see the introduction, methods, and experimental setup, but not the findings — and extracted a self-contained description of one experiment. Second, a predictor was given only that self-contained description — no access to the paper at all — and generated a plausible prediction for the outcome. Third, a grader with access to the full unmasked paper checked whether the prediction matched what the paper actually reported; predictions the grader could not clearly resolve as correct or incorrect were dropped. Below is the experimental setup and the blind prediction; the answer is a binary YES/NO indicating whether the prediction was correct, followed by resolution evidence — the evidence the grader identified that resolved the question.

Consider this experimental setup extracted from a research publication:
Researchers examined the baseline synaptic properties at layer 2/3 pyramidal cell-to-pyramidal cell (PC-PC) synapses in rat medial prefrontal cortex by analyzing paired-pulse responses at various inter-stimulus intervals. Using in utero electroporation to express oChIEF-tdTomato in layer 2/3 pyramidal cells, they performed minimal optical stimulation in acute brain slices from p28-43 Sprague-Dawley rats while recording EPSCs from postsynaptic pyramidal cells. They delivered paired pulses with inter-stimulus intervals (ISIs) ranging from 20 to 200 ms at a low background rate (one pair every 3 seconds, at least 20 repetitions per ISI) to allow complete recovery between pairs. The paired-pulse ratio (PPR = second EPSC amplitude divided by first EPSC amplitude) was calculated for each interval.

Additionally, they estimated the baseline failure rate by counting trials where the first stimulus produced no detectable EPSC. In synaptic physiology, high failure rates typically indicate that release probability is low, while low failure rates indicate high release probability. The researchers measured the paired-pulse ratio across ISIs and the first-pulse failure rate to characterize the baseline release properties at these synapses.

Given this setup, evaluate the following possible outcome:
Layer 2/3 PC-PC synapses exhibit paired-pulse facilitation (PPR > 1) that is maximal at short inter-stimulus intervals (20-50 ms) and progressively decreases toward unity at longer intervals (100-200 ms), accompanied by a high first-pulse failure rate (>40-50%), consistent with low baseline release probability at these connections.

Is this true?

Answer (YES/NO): NO